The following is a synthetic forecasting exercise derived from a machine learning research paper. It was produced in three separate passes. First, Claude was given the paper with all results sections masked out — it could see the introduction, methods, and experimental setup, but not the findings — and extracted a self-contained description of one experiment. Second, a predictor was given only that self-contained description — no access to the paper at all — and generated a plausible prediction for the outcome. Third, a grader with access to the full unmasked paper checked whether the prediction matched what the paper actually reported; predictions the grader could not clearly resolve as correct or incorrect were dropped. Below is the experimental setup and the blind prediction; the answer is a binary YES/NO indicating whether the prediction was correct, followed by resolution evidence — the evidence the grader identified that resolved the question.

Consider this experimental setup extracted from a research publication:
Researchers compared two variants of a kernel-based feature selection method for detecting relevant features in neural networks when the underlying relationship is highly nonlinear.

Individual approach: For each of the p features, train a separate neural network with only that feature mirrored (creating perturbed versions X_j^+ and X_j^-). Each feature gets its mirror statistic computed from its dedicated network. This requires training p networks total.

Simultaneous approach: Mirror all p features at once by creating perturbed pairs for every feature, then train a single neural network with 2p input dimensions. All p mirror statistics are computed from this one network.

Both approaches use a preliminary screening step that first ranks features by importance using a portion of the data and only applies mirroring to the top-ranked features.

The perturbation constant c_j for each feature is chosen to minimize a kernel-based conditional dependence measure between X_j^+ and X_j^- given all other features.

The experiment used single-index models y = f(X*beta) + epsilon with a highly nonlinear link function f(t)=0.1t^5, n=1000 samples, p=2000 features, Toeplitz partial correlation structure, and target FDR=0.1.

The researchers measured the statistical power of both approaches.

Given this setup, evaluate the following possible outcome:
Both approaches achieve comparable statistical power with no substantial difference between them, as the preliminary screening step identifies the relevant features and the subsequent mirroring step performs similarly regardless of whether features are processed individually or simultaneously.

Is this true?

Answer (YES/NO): NO